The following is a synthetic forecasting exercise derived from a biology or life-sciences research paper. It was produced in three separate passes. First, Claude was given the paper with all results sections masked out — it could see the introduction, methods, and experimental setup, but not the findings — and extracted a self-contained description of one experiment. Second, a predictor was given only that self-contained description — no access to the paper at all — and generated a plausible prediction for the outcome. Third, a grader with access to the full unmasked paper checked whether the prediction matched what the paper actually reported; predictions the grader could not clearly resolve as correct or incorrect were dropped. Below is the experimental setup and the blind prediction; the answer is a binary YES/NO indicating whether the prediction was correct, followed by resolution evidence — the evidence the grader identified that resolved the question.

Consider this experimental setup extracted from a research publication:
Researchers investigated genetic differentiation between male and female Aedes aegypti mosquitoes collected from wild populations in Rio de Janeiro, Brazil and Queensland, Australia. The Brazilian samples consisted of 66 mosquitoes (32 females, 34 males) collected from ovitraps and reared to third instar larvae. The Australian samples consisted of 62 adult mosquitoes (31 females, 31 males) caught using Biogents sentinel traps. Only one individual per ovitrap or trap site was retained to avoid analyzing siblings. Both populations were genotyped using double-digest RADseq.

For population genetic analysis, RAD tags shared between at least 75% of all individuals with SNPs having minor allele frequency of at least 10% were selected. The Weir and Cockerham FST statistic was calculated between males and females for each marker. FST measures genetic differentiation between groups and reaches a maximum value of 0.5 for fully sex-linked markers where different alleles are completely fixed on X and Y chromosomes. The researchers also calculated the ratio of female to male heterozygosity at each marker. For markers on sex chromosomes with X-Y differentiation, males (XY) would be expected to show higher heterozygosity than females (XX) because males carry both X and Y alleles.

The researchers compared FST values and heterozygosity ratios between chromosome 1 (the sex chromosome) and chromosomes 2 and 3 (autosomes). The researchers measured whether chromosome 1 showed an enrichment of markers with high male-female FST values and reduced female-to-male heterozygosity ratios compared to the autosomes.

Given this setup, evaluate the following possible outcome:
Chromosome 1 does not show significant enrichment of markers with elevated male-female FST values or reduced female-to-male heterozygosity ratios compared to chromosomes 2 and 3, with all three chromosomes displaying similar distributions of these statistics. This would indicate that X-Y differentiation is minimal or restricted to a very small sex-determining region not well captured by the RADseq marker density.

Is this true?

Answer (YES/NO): NO